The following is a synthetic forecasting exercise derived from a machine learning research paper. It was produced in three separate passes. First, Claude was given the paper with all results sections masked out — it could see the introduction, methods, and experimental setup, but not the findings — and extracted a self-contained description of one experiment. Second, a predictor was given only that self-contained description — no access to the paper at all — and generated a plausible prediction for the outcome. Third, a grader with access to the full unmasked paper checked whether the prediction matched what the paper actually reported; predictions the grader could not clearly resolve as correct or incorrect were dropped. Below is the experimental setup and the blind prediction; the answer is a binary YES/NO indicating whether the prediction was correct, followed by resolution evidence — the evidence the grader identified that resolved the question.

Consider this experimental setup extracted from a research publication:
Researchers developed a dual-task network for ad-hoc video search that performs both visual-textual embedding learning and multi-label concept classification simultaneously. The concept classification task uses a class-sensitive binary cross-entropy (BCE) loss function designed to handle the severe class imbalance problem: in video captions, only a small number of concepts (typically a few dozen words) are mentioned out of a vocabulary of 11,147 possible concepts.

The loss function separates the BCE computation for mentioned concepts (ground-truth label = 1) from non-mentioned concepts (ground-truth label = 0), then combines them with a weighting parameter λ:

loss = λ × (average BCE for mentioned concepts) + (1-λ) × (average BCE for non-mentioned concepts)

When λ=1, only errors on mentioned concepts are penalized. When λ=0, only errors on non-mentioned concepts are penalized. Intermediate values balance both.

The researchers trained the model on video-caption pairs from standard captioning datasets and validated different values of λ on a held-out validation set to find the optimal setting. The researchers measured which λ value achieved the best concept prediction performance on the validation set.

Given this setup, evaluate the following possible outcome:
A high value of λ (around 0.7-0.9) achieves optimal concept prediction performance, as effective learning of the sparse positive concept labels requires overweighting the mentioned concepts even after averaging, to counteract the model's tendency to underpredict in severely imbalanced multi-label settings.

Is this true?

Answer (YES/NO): NO